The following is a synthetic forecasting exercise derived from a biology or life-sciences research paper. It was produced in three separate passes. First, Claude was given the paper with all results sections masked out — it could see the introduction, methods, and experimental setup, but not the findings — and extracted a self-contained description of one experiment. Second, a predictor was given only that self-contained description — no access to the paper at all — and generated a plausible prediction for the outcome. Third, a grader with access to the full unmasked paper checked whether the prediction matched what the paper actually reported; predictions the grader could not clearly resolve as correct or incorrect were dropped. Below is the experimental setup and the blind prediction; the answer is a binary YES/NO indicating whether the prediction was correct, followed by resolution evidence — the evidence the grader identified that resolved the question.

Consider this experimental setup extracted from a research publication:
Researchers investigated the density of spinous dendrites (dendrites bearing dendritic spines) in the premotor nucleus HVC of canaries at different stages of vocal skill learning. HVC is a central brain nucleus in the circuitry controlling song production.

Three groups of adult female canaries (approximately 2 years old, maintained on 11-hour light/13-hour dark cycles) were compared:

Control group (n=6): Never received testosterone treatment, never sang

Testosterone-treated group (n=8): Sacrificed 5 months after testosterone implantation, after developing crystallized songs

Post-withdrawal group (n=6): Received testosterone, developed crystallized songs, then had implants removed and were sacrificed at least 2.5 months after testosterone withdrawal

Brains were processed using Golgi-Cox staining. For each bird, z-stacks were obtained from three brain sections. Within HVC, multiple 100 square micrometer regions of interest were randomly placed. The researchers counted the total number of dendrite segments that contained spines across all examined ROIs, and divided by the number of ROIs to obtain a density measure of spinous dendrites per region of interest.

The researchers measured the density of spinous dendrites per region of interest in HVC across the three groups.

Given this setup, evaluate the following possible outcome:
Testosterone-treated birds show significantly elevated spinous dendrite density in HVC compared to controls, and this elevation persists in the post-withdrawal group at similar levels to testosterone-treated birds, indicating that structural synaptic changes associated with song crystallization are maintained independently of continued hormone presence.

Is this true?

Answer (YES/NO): NO